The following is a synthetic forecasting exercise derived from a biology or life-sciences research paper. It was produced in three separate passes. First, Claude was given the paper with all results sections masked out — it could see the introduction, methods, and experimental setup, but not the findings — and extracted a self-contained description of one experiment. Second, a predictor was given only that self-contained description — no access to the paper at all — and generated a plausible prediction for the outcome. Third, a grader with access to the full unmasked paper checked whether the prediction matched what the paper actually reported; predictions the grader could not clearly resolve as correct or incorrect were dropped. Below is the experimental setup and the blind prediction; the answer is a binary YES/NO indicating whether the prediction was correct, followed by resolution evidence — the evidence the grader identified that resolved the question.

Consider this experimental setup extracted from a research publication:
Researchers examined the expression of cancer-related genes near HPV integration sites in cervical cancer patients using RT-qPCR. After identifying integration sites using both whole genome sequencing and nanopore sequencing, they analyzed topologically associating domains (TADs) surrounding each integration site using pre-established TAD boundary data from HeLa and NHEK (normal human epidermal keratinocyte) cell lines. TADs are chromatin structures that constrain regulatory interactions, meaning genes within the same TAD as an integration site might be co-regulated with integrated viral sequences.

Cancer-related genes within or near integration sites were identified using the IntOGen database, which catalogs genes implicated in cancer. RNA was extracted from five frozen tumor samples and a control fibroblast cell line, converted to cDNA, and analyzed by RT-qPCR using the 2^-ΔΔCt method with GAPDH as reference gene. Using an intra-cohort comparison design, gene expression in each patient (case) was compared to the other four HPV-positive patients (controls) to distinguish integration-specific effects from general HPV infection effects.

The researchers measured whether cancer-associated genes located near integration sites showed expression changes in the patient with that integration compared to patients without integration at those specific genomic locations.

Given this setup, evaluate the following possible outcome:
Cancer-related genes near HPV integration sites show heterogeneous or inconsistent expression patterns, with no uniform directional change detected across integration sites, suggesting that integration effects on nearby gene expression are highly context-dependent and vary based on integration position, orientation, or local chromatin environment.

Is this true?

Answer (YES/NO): YES